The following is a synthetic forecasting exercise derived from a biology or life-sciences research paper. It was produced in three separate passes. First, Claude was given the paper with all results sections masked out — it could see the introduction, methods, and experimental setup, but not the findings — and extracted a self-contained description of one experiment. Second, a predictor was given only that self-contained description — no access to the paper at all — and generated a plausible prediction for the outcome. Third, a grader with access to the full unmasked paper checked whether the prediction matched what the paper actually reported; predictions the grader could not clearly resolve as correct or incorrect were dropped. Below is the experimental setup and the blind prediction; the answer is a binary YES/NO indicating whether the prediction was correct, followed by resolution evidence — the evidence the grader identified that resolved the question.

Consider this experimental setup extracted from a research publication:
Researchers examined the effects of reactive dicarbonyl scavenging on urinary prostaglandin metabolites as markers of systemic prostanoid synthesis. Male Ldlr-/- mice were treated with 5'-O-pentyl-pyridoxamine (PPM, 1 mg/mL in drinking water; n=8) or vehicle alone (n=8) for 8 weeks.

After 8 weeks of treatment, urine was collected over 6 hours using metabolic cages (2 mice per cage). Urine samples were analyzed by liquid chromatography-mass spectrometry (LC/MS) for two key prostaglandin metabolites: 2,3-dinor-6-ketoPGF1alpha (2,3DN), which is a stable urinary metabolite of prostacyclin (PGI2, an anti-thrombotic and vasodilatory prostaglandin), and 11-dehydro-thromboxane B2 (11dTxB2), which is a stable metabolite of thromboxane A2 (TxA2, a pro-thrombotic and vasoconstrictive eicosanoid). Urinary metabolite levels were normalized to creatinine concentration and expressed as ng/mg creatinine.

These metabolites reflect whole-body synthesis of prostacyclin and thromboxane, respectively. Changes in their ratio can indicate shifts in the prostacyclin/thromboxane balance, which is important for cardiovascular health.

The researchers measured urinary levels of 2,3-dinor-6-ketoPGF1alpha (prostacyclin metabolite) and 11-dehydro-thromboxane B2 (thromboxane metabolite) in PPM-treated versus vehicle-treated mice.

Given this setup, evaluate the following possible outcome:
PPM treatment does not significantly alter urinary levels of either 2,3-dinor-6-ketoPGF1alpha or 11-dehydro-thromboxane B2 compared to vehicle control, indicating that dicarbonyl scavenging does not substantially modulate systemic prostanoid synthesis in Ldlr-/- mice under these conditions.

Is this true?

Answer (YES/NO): YES